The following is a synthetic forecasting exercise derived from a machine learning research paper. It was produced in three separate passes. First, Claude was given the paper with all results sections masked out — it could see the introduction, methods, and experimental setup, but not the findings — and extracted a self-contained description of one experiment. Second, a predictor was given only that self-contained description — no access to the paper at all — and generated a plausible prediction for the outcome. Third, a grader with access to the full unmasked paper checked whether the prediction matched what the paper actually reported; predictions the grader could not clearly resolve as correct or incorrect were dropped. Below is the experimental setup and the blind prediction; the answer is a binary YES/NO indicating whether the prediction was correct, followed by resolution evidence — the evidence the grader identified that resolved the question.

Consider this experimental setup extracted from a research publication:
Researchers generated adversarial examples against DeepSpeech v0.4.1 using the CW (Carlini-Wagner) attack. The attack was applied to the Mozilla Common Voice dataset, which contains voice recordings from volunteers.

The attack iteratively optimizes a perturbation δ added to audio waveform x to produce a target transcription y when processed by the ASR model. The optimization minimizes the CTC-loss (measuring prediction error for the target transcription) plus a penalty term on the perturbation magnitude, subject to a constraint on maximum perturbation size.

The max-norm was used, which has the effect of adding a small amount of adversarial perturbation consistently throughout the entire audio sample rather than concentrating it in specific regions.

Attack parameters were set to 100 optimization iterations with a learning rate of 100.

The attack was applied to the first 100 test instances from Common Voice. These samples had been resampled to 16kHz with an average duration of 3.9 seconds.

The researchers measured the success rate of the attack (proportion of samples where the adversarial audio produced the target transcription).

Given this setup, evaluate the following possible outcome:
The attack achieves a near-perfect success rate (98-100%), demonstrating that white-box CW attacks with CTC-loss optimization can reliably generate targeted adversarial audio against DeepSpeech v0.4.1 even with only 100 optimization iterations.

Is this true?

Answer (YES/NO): NO